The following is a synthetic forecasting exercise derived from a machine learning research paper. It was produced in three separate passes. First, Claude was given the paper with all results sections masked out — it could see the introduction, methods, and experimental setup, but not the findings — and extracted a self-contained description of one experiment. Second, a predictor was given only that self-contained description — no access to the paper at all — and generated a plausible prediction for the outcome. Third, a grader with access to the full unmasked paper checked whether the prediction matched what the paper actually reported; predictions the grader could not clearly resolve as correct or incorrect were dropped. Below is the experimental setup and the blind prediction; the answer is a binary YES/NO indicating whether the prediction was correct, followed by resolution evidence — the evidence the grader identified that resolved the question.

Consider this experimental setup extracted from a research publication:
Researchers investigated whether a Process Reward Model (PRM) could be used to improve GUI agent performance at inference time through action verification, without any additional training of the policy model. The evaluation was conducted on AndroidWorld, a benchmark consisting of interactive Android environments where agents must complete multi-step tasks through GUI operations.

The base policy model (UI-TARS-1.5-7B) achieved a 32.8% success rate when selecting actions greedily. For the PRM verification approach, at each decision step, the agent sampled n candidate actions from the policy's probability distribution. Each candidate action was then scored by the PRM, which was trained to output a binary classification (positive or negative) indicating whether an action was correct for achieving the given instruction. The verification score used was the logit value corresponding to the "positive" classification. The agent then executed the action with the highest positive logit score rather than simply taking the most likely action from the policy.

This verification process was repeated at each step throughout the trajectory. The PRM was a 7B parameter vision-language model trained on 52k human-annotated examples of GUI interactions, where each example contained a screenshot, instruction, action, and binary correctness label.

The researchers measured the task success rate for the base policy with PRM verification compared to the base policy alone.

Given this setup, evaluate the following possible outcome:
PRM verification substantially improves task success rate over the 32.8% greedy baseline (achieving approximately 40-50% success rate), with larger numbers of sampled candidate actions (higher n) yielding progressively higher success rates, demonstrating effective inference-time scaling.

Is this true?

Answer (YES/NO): NO